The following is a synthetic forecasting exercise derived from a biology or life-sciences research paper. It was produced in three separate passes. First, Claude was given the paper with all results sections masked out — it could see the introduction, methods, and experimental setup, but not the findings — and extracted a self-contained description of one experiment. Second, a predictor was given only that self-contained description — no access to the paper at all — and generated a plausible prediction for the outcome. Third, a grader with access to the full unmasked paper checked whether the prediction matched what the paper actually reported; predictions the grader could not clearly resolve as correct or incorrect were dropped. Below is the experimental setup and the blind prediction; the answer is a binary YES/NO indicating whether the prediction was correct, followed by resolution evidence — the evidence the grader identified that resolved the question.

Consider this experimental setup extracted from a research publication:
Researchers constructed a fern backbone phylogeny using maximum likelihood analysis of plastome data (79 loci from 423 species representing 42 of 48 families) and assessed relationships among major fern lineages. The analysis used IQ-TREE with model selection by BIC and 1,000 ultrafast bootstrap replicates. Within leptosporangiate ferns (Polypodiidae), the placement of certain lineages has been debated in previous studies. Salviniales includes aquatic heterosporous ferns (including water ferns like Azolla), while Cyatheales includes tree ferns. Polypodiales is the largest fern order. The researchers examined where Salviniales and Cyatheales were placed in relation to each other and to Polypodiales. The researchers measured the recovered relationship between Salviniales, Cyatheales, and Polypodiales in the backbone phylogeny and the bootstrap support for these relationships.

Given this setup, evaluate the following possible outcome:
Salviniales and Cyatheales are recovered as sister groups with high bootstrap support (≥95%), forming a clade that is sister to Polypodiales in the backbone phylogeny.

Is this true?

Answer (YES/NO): YES